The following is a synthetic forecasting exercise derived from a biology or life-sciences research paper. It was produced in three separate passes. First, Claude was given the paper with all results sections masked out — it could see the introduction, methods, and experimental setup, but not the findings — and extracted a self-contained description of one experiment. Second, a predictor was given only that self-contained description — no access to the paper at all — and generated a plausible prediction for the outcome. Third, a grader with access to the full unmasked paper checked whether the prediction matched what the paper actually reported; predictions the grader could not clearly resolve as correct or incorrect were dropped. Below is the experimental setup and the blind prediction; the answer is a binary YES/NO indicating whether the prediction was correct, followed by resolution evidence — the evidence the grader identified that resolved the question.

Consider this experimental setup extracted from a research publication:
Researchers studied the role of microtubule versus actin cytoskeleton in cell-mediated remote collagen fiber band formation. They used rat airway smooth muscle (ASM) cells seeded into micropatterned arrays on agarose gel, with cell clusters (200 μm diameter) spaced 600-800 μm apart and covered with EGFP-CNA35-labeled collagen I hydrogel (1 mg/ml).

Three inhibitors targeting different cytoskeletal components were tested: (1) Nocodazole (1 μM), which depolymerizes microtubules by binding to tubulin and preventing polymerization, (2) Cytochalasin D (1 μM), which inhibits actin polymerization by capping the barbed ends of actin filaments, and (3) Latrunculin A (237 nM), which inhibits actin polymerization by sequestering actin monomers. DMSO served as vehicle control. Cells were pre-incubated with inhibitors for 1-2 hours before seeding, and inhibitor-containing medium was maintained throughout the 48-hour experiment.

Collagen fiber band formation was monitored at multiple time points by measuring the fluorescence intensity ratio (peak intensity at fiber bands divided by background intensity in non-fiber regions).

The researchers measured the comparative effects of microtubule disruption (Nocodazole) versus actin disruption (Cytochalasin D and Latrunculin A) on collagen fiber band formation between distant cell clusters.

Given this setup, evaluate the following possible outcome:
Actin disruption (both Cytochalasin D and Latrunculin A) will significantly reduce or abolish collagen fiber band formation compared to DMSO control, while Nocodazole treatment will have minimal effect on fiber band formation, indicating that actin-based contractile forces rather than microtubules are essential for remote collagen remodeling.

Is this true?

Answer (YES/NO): NO